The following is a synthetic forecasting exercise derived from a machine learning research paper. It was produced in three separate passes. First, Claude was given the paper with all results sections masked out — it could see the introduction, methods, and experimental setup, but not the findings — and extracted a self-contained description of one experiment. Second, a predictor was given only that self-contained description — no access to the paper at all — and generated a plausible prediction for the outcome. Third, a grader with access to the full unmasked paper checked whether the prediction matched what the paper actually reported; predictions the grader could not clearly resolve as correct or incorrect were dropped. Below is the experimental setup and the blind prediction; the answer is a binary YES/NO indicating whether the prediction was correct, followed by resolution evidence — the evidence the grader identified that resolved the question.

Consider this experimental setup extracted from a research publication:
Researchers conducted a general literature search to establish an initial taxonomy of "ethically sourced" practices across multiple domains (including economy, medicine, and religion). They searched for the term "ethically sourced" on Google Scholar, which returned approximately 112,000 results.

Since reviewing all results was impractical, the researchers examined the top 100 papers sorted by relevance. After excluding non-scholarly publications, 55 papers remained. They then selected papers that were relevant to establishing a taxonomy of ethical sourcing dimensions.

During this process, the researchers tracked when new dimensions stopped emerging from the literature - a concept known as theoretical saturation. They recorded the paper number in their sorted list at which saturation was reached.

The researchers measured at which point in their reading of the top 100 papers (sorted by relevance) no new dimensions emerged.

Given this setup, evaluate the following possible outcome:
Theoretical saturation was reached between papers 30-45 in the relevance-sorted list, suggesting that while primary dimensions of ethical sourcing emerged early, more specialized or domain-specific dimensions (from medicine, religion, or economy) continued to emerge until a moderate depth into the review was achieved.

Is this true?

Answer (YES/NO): NO